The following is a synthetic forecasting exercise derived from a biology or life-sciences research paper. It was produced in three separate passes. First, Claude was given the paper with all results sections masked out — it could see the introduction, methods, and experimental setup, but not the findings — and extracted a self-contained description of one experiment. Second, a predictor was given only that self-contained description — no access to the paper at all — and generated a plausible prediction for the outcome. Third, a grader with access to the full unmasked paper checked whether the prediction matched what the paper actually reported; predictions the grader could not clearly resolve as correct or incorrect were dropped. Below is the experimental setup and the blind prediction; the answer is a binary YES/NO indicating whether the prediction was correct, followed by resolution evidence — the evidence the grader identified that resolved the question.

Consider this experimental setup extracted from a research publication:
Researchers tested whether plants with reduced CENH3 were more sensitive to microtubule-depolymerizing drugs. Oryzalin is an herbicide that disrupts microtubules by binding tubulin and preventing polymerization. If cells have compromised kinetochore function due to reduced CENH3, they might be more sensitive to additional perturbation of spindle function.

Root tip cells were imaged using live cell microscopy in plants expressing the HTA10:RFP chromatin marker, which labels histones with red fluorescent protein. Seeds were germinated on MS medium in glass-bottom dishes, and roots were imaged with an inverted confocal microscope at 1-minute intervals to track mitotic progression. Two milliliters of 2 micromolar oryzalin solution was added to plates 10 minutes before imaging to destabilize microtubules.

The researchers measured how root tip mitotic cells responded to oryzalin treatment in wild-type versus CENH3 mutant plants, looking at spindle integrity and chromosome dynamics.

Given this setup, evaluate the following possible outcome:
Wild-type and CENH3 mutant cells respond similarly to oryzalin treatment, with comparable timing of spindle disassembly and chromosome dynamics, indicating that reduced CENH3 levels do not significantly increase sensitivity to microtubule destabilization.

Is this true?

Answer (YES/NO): NO